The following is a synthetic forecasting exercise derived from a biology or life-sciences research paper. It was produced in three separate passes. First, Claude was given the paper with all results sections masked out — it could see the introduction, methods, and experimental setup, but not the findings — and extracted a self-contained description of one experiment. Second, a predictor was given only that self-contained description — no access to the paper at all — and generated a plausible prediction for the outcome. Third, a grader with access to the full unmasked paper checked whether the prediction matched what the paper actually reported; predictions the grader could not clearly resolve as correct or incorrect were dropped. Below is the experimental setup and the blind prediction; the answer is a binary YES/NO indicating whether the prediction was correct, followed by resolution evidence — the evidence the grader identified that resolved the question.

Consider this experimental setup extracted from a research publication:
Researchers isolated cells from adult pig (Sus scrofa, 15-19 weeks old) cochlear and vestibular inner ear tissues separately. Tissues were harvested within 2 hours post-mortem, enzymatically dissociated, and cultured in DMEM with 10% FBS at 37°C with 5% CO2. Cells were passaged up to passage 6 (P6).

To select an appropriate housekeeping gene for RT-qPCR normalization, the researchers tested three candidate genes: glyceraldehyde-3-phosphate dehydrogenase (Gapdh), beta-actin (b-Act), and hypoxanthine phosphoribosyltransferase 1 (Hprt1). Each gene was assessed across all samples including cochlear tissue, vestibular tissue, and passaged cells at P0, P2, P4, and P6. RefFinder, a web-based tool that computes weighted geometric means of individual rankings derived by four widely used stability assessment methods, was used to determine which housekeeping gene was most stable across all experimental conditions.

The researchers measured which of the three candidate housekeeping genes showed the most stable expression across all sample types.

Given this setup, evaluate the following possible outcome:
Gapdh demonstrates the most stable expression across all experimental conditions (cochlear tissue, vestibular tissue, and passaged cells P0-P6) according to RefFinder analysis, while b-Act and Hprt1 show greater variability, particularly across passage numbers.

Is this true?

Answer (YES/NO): NO